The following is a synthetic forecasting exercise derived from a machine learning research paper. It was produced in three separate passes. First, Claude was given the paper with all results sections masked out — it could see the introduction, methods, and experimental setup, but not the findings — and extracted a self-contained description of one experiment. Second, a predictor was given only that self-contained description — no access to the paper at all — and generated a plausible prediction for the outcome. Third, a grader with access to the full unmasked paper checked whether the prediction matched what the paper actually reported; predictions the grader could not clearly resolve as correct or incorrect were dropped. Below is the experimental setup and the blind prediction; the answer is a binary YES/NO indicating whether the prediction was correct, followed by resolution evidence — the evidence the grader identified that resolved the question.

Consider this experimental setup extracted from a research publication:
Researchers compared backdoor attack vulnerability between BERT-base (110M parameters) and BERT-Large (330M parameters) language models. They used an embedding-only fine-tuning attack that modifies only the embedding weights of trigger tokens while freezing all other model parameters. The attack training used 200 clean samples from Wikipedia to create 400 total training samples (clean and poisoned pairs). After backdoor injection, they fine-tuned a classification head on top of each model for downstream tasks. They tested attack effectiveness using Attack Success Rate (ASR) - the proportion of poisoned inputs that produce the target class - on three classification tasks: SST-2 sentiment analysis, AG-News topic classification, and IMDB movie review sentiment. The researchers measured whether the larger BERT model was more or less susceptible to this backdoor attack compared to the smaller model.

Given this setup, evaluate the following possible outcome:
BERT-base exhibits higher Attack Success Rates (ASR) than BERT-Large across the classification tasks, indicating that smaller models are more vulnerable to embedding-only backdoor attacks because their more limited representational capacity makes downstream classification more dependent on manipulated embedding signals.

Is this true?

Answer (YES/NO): NO